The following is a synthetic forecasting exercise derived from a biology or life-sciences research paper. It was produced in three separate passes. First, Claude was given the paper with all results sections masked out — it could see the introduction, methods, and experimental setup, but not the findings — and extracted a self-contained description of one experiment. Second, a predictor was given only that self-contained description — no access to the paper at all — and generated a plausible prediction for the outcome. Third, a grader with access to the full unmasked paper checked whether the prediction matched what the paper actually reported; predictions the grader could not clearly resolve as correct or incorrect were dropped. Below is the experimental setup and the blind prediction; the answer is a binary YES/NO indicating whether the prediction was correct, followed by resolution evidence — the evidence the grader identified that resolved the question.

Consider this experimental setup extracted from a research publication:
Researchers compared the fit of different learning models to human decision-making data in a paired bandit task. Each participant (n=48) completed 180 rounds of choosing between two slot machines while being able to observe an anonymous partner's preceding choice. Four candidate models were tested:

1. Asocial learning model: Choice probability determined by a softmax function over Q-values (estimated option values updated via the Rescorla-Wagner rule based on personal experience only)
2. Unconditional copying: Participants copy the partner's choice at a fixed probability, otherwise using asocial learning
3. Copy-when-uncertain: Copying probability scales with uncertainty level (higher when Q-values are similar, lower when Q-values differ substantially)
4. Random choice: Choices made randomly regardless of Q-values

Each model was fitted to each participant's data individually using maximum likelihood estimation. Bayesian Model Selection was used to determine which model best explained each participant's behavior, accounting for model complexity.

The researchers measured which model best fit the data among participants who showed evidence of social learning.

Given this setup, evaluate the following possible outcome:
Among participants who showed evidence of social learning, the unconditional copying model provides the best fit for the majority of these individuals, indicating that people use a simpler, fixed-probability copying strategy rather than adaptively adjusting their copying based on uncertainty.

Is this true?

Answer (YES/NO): NO